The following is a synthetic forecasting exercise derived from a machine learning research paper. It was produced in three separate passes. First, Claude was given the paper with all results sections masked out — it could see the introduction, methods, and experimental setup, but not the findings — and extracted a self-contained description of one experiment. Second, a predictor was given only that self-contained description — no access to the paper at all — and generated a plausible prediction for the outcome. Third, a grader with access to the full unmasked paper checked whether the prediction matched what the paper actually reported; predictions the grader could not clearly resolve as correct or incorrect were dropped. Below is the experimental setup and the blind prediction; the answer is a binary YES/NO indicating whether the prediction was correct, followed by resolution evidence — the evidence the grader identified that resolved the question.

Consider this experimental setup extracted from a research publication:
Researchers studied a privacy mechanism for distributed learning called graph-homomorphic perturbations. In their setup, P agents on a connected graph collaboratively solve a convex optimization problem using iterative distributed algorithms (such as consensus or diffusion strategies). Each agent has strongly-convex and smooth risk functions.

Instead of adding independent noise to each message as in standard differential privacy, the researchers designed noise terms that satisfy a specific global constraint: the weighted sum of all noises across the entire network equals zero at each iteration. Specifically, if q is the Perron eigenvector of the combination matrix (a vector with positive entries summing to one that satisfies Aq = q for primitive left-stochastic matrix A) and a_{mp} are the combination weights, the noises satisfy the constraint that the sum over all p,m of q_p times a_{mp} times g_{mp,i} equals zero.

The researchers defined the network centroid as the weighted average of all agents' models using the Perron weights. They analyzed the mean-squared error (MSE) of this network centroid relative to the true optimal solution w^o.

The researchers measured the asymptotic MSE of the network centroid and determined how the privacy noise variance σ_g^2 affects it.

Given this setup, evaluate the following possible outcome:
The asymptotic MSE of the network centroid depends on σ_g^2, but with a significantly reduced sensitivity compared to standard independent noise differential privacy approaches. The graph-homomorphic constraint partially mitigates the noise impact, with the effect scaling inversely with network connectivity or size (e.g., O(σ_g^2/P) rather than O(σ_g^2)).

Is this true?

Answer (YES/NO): NO